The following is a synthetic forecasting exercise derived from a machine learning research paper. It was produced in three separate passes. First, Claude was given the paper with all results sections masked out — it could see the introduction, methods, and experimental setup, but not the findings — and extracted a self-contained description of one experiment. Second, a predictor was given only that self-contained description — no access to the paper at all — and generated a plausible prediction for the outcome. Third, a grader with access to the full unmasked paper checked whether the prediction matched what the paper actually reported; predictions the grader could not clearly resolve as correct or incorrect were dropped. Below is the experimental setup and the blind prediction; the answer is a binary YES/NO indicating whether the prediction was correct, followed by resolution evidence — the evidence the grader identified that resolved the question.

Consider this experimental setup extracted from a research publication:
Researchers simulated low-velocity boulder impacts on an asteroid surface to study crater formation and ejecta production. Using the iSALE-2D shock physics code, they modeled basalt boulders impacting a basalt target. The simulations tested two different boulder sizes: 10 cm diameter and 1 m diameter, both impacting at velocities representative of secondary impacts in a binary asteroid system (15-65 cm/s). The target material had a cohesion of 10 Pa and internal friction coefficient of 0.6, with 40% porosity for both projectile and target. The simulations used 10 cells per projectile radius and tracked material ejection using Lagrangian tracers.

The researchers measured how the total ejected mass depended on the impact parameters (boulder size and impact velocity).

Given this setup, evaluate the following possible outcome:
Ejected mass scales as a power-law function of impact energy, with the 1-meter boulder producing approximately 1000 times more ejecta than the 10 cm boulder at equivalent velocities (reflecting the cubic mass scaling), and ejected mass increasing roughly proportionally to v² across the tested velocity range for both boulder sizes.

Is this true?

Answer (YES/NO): NO